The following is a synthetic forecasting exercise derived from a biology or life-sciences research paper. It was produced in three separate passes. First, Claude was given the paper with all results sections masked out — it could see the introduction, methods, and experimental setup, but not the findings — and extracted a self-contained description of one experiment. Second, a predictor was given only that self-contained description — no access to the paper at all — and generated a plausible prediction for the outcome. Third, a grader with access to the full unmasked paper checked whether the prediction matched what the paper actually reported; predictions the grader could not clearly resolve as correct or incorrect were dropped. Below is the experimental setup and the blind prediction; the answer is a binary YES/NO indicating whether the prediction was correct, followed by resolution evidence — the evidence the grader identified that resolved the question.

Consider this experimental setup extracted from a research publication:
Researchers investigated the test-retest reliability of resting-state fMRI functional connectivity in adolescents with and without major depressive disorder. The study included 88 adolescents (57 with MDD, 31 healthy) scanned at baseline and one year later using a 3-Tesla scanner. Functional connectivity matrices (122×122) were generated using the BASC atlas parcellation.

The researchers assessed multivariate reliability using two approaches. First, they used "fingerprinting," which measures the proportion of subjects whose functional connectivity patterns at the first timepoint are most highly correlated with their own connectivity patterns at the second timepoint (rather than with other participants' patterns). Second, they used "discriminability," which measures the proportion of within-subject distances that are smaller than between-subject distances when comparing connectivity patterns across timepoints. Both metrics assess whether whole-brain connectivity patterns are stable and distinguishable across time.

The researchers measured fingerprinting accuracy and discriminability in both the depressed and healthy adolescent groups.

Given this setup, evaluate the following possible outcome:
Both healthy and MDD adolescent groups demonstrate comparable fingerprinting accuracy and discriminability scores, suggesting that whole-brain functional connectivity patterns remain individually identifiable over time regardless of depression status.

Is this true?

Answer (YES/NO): YES